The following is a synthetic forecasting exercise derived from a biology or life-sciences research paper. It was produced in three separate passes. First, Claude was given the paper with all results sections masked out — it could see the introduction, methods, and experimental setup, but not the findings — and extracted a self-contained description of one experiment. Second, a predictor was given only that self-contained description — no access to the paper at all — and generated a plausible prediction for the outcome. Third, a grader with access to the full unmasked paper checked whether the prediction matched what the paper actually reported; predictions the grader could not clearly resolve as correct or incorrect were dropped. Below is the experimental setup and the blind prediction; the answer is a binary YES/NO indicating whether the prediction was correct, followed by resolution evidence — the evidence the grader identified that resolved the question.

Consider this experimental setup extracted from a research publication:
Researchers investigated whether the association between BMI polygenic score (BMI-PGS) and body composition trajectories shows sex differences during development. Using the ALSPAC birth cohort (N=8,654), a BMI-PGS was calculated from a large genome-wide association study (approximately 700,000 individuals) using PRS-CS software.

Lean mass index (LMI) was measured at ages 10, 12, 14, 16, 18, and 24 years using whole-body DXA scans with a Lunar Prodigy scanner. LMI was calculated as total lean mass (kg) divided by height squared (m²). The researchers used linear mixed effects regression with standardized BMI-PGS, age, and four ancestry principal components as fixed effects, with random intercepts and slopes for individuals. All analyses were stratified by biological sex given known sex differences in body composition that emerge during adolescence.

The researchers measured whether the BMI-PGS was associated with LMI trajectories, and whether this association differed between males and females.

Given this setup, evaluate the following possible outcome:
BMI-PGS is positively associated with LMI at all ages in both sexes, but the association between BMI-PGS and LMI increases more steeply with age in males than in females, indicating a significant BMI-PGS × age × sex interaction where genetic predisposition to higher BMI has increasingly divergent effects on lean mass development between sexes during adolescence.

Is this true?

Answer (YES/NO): NO